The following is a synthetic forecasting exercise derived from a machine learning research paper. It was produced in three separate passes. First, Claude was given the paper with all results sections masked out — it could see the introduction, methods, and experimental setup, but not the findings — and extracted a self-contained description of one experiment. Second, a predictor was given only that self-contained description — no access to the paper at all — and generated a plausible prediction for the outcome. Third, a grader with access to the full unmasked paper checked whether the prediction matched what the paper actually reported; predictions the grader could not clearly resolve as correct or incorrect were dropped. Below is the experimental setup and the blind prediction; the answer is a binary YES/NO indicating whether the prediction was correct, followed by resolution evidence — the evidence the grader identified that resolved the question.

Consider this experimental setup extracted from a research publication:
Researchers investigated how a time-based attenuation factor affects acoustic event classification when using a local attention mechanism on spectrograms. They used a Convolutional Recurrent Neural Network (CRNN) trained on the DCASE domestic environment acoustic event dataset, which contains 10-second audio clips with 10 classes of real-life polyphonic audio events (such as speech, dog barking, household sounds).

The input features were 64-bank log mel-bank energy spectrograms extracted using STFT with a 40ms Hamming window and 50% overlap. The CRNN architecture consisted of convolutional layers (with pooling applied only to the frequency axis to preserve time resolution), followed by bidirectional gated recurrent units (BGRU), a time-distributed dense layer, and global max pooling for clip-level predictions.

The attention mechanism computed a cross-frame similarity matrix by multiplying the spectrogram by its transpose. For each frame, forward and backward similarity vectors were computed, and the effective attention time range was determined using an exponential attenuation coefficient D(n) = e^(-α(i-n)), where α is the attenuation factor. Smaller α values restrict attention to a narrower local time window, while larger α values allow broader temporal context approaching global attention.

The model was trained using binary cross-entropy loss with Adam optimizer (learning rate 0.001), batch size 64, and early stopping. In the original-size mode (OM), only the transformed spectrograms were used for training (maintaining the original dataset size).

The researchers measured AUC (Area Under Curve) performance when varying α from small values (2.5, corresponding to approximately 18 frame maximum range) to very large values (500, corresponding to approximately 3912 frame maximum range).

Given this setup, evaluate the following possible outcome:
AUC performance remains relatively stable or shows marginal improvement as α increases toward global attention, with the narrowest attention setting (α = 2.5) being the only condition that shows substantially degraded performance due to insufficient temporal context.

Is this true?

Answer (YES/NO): NO